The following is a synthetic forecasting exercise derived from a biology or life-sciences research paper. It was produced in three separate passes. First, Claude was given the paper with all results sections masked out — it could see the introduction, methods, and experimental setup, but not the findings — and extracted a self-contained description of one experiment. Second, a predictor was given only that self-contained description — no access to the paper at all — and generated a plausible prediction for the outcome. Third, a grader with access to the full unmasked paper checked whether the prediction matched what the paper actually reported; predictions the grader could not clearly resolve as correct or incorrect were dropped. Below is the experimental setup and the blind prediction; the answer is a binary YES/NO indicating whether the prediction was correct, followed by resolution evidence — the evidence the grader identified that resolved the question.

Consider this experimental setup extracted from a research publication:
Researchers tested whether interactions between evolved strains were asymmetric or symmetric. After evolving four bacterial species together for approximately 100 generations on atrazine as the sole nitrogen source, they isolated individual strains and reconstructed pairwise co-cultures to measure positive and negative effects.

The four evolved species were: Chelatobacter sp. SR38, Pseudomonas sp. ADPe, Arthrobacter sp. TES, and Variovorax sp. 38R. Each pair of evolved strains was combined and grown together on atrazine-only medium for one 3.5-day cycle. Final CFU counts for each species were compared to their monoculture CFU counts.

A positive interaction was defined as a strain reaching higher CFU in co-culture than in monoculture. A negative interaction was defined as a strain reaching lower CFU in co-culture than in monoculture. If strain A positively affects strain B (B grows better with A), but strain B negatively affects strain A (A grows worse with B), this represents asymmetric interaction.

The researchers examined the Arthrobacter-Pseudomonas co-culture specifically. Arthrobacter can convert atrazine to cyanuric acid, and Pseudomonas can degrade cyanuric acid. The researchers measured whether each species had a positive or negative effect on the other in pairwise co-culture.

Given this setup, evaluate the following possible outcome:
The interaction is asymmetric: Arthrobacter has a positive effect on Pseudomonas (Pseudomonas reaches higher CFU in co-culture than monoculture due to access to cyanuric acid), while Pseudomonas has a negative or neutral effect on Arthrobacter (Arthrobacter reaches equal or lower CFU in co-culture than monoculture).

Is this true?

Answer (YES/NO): YES